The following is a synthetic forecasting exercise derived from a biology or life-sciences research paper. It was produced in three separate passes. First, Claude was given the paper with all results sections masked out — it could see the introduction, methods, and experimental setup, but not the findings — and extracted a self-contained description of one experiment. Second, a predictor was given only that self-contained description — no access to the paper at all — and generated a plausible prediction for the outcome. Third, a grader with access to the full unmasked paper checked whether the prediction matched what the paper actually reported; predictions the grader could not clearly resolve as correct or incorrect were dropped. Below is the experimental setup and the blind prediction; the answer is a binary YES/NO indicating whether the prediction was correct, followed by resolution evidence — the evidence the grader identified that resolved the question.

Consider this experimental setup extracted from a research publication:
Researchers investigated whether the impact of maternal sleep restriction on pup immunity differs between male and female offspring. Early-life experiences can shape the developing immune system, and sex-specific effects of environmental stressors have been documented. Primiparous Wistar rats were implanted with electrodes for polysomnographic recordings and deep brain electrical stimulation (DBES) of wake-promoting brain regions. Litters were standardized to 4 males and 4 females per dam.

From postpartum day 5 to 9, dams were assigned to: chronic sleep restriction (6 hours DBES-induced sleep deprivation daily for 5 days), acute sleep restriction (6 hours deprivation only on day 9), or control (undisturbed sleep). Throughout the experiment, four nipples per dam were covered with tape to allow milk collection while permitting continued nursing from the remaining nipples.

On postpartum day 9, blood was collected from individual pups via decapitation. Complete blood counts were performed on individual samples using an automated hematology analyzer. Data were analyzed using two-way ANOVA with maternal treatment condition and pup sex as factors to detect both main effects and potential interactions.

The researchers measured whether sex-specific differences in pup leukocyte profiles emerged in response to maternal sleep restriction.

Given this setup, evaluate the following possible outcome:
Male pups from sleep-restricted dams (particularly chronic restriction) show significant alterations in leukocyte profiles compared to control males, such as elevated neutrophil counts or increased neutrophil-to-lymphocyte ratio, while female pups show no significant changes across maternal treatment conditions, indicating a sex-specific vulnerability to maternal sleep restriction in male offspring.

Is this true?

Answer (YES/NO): NO